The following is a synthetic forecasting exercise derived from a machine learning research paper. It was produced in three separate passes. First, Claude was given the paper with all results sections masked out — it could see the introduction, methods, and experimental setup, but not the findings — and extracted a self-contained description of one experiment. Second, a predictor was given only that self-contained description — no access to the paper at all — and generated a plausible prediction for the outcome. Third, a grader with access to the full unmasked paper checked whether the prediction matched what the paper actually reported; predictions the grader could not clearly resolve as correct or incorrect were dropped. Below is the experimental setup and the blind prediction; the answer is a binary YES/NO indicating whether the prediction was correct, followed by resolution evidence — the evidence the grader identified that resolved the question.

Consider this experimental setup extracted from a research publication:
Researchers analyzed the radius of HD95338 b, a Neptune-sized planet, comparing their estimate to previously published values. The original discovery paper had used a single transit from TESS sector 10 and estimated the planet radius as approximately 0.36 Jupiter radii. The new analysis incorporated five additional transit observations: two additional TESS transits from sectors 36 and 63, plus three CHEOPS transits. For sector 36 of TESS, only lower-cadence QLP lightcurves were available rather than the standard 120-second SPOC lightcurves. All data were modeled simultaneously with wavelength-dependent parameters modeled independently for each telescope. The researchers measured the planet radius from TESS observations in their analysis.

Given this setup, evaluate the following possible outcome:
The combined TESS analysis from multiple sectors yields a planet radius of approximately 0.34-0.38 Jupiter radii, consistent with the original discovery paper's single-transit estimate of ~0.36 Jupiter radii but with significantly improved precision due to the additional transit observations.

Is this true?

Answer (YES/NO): NO